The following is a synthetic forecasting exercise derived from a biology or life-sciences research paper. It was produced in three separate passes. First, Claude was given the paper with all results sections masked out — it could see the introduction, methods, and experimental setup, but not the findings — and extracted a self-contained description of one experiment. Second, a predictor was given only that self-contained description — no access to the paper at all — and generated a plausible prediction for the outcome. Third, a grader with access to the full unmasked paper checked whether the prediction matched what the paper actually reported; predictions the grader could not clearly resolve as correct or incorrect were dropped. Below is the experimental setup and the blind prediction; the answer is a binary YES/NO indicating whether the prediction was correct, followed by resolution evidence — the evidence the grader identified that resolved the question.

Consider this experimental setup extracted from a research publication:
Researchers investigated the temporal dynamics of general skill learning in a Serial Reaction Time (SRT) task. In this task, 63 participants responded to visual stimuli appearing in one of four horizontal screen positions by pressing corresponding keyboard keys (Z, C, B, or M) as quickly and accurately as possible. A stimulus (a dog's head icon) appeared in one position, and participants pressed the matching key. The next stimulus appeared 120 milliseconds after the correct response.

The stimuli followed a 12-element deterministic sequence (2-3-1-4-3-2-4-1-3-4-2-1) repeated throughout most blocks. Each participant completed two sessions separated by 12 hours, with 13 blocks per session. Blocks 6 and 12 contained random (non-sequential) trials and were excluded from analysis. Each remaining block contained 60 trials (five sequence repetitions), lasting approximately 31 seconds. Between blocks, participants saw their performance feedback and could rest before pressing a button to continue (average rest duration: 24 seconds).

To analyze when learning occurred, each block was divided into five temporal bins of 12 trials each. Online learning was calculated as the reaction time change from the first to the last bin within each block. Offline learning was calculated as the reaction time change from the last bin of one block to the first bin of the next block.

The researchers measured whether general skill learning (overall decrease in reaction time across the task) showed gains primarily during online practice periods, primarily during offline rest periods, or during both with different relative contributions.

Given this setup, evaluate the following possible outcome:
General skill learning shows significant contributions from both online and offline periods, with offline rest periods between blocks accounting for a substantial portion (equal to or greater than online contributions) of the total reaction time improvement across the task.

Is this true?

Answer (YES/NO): NO